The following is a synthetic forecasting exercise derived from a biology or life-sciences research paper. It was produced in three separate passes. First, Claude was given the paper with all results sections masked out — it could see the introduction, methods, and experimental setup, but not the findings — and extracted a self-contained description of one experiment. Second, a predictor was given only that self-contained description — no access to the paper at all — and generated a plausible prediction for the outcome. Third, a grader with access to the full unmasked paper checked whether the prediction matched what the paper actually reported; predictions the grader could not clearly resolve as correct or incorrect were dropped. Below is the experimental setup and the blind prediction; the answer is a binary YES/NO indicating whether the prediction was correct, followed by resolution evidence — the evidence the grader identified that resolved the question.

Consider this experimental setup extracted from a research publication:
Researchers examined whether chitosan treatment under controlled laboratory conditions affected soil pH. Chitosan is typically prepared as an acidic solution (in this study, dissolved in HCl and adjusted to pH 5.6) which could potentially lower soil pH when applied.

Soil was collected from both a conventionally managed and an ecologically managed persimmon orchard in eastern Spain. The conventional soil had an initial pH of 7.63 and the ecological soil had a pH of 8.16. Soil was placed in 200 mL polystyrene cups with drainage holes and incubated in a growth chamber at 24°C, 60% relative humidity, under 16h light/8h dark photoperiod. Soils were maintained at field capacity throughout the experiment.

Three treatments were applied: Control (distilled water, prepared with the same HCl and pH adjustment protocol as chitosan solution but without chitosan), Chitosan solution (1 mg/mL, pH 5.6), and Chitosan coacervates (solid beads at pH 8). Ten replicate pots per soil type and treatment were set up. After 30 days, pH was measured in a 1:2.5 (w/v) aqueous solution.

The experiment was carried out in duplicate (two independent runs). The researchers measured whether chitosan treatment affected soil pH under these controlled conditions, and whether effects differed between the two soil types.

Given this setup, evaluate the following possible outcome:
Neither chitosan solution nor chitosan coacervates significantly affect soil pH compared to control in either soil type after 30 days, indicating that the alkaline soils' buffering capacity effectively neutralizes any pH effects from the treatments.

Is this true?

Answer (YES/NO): NO